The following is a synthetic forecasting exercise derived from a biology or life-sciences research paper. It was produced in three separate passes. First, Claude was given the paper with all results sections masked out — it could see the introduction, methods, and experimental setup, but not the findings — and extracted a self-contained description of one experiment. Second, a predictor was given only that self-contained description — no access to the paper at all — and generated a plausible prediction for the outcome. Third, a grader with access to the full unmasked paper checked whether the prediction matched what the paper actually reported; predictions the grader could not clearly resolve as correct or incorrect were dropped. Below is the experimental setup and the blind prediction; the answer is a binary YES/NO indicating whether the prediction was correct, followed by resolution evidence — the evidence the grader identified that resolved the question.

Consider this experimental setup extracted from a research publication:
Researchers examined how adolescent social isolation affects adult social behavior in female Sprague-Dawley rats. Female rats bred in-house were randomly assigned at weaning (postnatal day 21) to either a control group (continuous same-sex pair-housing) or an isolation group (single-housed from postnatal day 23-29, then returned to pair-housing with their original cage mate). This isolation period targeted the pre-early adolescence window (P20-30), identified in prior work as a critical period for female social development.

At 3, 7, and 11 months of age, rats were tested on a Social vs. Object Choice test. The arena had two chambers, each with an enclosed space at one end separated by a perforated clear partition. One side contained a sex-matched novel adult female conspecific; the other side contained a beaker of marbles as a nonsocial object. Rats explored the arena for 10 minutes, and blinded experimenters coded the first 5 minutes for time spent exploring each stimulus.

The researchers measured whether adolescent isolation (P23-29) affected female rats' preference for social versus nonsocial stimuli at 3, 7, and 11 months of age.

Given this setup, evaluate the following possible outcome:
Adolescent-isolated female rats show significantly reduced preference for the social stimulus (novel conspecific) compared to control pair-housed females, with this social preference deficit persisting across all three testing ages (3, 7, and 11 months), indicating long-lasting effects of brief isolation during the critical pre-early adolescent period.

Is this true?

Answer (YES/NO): NO